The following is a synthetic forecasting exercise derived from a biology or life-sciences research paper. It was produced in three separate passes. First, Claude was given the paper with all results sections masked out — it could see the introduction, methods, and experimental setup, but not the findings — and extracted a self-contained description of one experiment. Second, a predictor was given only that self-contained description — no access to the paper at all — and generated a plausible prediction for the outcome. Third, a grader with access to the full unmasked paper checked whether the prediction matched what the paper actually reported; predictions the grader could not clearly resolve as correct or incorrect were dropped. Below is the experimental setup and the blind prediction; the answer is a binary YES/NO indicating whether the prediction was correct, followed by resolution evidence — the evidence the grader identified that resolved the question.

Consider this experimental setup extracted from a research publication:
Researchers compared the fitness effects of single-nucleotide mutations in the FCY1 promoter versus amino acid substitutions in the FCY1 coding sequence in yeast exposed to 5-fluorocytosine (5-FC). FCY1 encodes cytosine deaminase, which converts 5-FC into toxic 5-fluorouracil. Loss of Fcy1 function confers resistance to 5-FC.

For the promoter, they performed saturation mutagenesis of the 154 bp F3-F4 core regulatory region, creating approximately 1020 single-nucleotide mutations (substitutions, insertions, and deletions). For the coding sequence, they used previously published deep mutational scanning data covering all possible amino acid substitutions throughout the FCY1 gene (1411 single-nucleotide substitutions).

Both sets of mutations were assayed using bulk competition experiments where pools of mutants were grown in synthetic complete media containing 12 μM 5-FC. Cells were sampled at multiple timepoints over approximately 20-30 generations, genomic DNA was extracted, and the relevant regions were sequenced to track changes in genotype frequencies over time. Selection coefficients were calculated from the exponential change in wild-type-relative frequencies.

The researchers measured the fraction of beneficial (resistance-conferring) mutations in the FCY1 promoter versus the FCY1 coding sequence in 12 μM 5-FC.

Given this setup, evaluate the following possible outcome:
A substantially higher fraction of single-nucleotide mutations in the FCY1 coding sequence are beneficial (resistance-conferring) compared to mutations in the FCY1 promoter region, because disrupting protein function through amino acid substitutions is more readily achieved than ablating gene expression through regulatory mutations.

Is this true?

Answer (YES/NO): YES